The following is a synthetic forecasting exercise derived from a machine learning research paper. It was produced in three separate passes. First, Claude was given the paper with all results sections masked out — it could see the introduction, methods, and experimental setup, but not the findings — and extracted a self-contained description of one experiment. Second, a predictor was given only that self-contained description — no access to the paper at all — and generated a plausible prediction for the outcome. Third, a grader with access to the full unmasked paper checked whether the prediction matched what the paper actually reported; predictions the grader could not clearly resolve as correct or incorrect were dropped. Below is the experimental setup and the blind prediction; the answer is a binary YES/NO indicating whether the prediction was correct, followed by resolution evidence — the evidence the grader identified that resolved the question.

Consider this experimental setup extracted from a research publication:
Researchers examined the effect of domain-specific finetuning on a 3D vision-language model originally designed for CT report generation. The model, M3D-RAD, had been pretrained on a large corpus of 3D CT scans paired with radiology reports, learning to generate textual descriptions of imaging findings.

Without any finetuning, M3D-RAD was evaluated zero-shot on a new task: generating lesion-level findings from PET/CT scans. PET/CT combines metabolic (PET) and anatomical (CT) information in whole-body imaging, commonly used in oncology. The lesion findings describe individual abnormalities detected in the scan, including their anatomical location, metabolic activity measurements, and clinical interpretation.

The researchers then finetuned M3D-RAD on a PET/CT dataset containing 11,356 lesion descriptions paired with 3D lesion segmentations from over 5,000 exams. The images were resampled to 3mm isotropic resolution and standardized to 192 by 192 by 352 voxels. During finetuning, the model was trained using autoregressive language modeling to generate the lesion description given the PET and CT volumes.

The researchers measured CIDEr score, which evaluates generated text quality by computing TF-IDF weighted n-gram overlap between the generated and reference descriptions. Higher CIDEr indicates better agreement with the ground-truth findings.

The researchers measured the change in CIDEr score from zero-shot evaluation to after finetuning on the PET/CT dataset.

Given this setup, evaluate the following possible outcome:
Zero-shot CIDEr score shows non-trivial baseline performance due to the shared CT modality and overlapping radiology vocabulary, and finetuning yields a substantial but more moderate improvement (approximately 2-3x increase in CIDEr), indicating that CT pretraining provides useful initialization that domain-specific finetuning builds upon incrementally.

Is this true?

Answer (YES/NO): NO